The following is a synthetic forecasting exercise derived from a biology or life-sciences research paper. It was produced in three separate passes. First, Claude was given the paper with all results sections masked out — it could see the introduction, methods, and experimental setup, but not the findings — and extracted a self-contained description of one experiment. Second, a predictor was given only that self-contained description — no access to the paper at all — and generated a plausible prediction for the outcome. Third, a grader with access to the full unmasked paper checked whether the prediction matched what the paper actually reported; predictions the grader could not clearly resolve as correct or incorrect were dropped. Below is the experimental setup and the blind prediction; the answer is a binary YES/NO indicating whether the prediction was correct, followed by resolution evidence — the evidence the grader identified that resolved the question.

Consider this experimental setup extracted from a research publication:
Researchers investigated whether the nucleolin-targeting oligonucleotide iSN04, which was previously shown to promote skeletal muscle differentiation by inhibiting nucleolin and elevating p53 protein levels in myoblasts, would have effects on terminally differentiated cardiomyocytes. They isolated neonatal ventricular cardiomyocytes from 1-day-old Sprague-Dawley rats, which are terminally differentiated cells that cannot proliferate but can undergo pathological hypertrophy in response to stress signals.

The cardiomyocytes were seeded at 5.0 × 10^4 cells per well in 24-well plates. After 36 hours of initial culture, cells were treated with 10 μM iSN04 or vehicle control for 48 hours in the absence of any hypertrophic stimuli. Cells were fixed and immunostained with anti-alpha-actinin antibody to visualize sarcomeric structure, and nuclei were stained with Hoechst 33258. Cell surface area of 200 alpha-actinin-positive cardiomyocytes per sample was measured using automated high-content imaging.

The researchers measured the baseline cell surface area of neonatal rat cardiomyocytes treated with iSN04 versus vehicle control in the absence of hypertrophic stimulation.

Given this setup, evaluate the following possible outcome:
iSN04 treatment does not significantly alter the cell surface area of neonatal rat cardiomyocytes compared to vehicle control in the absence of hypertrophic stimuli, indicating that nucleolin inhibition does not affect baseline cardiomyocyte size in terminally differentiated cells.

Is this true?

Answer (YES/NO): YES